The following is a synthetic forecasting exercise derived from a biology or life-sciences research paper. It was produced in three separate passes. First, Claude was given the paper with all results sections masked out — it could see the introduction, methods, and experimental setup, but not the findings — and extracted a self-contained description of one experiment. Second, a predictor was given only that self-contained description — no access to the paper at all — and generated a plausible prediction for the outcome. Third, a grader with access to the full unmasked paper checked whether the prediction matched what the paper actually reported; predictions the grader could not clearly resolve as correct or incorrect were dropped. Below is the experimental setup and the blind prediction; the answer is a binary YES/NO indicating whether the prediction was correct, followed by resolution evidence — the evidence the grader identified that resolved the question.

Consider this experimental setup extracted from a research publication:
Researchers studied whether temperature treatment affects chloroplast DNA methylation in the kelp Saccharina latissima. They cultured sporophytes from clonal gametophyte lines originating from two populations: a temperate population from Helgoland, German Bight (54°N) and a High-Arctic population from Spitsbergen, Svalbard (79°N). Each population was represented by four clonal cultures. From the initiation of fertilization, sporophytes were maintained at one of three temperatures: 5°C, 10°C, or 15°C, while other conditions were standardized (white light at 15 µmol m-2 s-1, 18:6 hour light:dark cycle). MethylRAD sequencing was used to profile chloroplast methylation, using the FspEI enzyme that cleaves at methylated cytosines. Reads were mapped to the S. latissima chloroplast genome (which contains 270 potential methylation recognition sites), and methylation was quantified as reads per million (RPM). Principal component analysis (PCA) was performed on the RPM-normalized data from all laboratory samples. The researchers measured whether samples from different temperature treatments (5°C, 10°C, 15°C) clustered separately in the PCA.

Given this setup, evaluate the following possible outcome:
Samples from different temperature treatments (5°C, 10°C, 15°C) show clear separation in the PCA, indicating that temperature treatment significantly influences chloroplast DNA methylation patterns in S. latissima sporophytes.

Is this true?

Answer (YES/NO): NO